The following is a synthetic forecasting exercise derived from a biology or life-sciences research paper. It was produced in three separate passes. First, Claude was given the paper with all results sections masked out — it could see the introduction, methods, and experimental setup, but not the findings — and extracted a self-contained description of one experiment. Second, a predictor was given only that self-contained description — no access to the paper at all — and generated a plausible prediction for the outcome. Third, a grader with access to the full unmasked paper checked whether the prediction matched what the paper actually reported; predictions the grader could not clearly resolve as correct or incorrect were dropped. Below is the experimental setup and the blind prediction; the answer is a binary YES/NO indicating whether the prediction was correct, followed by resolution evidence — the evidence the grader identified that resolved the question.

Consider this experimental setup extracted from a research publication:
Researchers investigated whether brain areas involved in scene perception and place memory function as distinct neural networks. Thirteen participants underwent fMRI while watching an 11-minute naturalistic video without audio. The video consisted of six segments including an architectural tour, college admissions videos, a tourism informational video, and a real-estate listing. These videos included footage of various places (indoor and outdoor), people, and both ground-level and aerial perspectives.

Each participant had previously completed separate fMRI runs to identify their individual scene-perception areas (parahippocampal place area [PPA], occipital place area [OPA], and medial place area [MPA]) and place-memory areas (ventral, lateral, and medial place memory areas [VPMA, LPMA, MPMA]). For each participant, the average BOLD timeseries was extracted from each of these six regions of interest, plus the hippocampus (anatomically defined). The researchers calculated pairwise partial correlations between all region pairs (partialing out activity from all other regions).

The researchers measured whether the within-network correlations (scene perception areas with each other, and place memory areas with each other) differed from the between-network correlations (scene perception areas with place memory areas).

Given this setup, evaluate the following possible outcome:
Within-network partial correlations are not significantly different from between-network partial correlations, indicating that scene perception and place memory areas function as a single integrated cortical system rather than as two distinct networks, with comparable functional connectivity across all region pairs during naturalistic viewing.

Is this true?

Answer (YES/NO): NO